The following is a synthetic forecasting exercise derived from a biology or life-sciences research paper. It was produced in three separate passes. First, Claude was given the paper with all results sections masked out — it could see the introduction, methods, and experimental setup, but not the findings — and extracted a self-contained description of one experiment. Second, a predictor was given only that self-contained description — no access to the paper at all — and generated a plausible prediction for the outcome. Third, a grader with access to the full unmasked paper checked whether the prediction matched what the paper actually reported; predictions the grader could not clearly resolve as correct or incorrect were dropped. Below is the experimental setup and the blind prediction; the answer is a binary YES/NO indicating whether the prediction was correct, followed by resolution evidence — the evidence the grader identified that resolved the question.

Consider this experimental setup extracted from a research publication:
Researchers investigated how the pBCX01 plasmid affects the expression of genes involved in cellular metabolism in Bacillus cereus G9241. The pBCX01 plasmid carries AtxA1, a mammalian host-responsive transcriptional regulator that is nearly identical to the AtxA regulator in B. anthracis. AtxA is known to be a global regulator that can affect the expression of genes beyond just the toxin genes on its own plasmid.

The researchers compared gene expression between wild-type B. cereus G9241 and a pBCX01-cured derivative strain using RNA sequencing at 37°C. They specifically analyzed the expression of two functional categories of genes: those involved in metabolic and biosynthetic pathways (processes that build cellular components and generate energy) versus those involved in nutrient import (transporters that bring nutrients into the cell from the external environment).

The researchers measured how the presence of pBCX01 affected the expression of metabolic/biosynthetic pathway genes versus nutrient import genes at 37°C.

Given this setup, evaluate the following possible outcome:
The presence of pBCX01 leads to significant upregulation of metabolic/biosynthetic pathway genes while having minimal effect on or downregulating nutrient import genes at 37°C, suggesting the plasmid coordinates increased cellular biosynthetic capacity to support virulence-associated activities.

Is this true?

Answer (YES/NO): NO